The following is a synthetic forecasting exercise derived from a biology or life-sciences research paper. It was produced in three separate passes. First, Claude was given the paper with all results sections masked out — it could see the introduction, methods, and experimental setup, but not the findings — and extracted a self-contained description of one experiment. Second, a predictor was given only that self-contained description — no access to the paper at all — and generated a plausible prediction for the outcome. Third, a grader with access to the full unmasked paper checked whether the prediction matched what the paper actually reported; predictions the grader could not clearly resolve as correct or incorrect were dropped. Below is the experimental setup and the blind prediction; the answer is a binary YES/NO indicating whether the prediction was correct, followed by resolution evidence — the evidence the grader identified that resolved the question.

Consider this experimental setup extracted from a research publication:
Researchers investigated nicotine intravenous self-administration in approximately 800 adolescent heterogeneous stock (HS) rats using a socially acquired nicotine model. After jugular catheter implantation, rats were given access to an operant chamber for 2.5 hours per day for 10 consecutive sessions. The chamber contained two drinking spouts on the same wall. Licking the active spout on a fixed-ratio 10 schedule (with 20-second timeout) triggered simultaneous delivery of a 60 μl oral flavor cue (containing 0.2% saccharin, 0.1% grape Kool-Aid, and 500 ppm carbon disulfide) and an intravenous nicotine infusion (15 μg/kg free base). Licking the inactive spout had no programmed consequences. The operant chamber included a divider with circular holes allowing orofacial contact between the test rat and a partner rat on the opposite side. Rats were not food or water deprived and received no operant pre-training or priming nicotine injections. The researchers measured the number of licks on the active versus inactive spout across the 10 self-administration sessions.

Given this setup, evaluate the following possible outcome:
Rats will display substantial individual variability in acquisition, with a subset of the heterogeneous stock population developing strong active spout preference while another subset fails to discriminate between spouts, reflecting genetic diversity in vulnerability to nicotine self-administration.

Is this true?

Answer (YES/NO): NO